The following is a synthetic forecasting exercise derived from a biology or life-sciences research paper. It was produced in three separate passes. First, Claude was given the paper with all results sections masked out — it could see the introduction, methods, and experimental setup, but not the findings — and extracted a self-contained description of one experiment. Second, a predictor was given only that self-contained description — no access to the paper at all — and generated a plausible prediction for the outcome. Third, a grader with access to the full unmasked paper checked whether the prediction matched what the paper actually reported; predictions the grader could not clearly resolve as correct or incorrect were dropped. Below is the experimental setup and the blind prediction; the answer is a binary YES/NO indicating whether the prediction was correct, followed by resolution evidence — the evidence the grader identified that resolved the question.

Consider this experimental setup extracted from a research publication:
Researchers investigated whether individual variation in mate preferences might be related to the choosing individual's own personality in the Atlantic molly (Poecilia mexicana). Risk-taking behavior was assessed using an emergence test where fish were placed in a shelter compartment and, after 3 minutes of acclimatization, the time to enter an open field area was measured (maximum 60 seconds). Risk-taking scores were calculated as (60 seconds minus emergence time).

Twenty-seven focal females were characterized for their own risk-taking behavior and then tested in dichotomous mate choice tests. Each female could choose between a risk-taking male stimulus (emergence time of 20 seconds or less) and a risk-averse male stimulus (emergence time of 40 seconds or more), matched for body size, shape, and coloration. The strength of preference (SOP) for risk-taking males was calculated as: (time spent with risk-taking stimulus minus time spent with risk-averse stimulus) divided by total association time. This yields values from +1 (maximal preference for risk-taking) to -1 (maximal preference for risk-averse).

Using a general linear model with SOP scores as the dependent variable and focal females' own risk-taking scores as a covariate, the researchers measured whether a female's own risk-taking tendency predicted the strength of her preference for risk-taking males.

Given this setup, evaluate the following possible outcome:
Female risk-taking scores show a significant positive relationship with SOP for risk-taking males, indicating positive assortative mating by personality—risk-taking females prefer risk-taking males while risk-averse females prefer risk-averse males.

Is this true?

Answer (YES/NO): NO